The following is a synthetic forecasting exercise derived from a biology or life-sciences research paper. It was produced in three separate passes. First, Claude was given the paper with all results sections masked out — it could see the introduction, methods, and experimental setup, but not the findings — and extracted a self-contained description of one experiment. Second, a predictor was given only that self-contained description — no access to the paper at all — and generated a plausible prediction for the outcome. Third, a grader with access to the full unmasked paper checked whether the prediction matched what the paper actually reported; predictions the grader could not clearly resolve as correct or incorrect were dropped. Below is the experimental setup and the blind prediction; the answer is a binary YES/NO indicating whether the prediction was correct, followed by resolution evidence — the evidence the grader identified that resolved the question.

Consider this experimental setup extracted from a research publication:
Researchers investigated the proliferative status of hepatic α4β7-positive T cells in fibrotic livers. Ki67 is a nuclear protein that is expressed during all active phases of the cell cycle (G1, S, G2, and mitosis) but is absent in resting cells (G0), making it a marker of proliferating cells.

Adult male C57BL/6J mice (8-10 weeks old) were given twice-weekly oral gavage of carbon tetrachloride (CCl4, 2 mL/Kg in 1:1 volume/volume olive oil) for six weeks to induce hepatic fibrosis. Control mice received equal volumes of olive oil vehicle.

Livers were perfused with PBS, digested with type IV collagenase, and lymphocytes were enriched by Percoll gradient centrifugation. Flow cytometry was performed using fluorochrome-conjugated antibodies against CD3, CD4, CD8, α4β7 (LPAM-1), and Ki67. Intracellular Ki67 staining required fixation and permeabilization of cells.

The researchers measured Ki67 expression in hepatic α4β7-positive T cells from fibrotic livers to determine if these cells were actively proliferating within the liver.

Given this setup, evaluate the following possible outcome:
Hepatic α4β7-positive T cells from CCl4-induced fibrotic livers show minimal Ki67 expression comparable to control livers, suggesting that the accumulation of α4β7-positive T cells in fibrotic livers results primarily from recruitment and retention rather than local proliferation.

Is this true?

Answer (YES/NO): NO